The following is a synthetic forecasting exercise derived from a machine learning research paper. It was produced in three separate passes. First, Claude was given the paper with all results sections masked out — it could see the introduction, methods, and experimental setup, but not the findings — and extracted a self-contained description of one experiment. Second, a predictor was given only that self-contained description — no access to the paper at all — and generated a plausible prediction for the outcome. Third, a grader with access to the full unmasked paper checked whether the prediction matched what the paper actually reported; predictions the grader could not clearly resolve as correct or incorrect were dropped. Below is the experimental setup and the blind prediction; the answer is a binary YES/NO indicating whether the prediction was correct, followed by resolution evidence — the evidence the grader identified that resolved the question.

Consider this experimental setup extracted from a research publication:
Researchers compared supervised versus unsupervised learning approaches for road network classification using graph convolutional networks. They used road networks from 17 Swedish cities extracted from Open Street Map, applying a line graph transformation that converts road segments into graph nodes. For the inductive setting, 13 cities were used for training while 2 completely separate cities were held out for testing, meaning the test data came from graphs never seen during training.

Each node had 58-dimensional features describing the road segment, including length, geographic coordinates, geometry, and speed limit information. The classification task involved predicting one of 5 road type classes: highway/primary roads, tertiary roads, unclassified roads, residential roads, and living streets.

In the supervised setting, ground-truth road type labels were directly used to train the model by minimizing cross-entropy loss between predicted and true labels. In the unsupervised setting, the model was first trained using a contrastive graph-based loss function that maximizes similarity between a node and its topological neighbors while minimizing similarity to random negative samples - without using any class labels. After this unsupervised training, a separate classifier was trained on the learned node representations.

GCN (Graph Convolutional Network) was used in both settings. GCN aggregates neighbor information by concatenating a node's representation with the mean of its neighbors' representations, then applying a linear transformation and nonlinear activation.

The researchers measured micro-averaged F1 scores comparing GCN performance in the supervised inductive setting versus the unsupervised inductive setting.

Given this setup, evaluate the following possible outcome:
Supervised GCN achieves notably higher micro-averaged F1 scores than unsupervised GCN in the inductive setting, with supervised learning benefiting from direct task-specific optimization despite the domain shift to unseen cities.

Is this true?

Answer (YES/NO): NO